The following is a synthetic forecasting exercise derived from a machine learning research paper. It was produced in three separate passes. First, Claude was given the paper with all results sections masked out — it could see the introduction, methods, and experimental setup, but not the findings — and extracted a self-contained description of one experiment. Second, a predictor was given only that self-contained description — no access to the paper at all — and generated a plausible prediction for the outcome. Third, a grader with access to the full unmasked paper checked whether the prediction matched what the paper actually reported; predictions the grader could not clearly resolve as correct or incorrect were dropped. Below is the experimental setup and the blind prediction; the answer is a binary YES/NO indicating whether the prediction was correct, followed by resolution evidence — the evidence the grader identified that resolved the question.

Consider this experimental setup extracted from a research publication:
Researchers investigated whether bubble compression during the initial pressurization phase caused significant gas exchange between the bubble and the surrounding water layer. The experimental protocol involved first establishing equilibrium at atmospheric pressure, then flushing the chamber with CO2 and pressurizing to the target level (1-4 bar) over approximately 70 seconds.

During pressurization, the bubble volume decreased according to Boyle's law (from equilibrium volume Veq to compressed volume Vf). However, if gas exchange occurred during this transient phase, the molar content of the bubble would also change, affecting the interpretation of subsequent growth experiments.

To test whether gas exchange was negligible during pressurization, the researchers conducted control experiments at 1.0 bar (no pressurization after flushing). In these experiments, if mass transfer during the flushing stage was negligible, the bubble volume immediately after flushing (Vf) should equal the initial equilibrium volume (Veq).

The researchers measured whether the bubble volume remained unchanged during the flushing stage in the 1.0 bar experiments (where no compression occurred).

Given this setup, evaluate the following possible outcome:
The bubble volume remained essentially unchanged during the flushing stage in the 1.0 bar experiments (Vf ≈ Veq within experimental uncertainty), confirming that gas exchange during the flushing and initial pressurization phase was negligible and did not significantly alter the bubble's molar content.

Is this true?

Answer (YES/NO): YES